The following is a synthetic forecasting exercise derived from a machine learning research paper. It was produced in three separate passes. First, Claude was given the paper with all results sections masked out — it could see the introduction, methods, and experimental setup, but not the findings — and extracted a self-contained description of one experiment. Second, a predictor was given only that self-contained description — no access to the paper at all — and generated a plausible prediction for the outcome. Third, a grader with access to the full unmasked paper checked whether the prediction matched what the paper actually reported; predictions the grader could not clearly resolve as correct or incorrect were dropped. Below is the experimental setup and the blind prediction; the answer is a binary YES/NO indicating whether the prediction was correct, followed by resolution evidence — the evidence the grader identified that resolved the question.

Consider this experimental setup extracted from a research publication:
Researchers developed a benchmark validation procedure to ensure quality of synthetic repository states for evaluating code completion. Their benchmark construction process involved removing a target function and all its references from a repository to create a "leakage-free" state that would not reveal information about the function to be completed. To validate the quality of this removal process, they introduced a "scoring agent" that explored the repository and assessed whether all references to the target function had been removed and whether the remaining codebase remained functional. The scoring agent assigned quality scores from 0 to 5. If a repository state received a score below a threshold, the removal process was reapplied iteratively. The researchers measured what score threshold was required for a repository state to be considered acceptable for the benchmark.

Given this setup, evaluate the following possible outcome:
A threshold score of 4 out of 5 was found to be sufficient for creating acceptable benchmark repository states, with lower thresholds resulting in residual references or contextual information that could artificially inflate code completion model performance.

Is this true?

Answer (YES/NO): YES